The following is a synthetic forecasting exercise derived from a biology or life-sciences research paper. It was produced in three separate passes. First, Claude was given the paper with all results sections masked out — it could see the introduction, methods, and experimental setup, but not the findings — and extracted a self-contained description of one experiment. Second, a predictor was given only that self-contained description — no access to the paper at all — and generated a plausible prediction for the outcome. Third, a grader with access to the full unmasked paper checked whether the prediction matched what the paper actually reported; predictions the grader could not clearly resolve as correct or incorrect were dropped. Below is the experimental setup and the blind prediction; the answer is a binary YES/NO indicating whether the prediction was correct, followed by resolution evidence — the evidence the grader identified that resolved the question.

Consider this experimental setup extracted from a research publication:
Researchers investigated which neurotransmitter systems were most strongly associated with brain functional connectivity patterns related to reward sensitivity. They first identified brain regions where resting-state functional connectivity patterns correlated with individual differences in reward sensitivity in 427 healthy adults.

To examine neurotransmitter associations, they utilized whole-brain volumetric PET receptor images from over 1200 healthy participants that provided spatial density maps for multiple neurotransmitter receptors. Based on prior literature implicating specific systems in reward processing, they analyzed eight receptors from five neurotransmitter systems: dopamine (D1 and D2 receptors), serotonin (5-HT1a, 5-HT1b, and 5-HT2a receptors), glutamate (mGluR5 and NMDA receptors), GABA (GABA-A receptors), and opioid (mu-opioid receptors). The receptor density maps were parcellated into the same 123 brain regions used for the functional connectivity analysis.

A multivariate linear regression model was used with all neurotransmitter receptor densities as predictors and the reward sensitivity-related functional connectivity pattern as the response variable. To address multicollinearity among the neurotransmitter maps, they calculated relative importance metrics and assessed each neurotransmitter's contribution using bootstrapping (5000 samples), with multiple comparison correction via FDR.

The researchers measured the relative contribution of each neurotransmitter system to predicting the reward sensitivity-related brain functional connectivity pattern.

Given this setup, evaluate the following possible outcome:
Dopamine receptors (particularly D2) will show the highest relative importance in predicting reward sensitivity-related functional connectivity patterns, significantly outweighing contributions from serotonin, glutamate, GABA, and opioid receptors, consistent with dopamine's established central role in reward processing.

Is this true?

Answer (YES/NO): NO